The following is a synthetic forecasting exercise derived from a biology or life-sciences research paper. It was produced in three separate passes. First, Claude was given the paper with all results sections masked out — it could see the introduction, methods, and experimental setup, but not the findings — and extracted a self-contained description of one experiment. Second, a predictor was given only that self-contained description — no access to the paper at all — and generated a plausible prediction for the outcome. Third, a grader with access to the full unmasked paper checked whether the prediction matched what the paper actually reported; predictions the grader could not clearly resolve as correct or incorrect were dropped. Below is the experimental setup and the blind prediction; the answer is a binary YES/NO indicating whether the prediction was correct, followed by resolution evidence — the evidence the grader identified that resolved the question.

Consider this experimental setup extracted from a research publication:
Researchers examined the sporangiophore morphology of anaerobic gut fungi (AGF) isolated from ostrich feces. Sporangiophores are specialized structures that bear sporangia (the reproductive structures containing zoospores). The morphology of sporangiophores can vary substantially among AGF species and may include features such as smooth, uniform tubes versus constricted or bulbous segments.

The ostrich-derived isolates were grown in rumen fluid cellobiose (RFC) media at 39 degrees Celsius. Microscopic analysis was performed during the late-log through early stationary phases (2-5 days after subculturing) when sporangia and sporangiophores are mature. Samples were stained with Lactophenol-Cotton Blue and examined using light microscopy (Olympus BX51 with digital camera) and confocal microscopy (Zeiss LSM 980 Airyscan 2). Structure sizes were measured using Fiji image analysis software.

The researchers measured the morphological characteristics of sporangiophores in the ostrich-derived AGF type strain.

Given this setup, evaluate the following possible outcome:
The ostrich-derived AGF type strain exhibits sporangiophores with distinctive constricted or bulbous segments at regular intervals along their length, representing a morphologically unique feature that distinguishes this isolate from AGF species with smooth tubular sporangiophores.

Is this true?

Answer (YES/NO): NO